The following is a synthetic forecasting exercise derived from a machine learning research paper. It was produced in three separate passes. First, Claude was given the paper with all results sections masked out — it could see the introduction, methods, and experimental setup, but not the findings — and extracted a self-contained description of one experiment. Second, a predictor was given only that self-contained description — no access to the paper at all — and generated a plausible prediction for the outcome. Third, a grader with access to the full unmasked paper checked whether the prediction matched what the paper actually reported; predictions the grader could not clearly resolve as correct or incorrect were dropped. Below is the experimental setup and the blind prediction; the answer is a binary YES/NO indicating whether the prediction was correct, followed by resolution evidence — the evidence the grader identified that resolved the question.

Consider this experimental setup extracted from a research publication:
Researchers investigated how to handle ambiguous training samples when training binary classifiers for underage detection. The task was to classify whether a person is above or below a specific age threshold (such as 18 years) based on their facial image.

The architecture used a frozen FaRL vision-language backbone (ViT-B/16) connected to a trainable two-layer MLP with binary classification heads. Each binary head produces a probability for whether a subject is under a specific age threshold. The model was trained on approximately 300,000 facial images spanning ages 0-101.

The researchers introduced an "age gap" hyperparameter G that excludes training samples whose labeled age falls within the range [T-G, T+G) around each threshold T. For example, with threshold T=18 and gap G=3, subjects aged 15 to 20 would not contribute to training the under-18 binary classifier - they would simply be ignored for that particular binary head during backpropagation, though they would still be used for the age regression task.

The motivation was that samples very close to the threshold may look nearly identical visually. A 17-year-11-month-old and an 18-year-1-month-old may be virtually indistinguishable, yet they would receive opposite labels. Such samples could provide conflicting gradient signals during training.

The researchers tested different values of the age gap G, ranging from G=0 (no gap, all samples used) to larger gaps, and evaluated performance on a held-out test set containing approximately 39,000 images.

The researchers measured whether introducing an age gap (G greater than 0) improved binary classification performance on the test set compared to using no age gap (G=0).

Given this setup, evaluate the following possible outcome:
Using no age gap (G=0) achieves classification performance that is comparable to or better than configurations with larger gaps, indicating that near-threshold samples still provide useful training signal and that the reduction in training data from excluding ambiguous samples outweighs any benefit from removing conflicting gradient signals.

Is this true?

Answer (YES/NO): NO